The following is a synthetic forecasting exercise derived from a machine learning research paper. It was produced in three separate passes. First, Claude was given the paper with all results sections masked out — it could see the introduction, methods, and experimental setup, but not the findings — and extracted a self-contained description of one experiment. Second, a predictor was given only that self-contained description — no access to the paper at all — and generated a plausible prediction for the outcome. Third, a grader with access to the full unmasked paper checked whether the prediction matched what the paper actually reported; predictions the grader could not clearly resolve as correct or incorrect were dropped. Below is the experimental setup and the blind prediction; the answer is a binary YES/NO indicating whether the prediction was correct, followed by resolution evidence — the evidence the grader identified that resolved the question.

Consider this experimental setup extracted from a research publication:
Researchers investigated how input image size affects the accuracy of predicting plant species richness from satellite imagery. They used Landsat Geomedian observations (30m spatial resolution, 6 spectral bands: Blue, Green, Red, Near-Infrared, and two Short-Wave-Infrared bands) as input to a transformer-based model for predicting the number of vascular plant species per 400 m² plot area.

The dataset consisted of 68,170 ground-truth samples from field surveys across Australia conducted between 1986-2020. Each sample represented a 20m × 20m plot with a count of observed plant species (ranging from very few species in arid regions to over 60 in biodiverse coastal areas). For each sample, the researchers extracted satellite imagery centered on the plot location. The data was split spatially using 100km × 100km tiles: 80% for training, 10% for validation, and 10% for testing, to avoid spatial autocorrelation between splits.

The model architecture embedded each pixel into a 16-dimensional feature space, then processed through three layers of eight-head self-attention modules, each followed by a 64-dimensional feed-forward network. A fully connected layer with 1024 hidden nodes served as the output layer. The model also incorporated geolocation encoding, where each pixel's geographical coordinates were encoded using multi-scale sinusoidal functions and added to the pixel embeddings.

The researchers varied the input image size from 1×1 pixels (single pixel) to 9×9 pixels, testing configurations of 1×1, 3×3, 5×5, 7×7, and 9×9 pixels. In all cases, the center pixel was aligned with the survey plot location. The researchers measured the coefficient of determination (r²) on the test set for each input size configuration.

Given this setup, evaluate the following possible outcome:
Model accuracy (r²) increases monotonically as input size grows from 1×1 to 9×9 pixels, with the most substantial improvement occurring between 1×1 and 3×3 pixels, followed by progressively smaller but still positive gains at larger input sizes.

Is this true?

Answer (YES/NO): YES